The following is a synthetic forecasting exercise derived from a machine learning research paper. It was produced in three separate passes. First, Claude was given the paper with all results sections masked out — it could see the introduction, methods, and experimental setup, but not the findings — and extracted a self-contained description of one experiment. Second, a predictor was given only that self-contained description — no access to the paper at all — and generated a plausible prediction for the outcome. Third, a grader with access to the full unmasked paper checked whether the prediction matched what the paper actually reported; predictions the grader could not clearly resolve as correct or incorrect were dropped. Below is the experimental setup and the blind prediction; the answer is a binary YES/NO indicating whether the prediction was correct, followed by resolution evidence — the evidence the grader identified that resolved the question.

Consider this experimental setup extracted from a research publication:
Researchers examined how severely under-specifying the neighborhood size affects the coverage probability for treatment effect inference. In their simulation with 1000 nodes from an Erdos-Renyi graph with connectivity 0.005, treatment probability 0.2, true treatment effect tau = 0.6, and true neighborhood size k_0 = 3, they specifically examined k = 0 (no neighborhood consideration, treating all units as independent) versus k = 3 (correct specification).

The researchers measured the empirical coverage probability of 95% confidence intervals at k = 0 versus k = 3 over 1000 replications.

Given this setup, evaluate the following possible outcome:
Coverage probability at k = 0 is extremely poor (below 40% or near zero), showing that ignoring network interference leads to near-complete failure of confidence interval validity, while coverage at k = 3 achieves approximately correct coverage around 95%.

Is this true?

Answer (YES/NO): NO